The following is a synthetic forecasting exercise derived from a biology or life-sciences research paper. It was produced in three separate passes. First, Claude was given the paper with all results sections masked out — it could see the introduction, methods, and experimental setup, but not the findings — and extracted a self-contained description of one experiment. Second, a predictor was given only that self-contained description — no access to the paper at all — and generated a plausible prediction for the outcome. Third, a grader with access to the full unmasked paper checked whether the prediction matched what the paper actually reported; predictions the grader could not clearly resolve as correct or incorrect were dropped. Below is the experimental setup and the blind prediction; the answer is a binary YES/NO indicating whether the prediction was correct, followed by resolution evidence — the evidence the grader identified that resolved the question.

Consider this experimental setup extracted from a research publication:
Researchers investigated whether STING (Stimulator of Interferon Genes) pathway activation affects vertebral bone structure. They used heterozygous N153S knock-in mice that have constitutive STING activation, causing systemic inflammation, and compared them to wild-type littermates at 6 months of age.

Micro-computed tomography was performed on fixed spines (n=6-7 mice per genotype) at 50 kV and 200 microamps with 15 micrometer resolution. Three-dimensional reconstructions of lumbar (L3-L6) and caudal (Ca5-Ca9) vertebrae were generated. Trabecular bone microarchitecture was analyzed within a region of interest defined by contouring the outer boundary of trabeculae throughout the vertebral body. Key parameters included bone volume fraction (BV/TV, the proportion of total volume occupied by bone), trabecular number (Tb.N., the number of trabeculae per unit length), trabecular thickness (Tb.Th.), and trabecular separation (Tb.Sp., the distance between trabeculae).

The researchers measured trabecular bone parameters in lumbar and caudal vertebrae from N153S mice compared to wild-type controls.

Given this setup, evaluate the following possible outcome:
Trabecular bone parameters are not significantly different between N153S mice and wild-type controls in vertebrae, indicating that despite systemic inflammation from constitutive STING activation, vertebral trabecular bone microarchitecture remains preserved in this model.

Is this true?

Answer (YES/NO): NO